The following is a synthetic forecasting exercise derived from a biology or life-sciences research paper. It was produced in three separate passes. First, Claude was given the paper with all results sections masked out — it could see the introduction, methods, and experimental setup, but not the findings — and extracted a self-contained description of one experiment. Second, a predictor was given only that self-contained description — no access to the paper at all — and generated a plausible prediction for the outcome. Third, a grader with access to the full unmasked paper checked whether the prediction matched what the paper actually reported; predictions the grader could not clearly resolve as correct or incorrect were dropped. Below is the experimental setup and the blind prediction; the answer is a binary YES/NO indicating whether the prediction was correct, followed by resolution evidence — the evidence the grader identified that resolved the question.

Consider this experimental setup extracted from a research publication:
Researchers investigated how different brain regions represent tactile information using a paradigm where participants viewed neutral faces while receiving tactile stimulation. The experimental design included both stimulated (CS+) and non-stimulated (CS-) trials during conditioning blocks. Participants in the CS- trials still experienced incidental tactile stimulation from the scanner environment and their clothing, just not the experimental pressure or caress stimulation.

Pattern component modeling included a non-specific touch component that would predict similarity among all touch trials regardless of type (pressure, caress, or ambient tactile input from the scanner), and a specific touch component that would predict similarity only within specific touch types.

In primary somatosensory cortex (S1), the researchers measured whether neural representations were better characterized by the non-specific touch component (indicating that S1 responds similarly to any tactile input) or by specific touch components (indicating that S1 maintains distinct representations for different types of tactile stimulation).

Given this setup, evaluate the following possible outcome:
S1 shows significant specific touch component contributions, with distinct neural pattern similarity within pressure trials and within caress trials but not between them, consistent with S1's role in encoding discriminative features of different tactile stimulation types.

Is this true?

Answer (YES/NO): NO